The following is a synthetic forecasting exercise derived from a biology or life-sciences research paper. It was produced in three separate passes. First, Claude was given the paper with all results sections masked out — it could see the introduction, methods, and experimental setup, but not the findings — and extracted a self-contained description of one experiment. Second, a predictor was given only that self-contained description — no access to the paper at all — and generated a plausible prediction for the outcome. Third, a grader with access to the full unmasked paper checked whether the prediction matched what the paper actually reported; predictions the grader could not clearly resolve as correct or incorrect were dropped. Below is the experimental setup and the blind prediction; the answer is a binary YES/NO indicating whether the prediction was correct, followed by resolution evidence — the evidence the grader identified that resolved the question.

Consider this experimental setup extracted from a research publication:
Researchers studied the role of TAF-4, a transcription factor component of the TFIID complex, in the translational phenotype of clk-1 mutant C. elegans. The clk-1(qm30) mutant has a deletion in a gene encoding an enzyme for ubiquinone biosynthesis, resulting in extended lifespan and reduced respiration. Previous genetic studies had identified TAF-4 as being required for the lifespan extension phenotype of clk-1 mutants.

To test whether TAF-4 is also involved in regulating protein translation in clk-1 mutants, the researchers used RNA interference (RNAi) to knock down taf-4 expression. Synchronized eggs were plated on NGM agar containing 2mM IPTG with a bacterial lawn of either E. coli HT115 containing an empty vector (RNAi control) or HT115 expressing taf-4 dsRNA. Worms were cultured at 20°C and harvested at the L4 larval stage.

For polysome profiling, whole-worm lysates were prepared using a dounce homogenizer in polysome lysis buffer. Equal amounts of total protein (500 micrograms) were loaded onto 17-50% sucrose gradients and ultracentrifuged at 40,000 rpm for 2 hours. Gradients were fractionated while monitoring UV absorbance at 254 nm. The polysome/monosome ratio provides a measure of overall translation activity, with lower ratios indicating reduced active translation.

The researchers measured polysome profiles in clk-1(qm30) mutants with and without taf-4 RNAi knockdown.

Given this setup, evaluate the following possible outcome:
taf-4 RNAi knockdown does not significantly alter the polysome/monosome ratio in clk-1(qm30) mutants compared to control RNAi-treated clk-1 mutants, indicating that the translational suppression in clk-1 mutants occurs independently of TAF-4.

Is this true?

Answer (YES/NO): NO